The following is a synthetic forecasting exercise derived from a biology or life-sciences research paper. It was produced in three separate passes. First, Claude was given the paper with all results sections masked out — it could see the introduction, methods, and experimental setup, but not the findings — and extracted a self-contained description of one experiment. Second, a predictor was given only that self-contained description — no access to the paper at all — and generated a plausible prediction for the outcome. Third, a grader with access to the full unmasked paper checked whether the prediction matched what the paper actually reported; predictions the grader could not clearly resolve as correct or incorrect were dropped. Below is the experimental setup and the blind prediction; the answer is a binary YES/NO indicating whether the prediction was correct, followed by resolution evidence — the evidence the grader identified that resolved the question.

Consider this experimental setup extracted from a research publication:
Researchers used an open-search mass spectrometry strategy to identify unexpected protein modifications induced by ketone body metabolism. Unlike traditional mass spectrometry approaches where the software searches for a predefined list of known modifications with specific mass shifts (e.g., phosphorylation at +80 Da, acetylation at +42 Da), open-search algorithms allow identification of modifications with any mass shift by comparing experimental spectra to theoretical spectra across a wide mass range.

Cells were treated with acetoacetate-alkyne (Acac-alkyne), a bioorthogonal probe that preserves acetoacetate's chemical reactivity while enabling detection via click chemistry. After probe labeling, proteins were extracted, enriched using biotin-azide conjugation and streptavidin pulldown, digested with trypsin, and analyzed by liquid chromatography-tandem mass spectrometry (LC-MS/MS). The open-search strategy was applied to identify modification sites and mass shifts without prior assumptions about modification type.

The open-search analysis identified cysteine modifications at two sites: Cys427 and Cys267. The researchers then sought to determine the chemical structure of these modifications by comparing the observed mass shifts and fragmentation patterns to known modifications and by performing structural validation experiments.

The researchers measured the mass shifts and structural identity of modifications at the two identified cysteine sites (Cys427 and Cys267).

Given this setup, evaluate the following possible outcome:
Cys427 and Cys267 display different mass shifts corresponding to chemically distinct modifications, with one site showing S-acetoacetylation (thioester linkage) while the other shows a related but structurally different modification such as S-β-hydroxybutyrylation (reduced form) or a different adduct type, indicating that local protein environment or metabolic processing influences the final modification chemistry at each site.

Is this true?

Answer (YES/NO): NO